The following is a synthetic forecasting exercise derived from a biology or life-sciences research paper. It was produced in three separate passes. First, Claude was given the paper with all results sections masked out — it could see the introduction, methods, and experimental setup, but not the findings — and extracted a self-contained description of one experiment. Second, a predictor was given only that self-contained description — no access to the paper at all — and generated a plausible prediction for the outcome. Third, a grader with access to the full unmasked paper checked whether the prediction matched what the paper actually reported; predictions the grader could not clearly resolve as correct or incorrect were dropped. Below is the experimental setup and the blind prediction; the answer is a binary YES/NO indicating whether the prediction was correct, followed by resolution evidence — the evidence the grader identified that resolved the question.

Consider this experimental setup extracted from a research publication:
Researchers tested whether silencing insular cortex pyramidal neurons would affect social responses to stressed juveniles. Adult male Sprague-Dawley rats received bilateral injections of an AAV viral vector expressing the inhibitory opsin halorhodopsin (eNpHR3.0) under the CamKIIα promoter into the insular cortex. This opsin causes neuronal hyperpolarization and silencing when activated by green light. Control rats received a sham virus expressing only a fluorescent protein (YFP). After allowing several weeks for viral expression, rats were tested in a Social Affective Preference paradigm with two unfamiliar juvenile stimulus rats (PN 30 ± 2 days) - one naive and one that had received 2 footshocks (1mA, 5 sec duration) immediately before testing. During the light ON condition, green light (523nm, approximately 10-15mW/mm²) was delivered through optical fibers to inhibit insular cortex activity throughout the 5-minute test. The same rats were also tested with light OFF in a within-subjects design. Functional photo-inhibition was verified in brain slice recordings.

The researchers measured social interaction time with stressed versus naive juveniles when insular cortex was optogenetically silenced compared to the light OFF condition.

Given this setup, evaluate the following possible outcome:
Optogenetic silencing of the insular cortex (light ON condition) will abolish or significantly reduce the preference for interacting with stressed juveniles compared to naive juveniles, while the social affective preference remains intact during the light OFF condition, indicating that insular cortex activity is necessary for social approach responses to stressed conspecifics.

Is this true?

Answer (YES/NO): YES